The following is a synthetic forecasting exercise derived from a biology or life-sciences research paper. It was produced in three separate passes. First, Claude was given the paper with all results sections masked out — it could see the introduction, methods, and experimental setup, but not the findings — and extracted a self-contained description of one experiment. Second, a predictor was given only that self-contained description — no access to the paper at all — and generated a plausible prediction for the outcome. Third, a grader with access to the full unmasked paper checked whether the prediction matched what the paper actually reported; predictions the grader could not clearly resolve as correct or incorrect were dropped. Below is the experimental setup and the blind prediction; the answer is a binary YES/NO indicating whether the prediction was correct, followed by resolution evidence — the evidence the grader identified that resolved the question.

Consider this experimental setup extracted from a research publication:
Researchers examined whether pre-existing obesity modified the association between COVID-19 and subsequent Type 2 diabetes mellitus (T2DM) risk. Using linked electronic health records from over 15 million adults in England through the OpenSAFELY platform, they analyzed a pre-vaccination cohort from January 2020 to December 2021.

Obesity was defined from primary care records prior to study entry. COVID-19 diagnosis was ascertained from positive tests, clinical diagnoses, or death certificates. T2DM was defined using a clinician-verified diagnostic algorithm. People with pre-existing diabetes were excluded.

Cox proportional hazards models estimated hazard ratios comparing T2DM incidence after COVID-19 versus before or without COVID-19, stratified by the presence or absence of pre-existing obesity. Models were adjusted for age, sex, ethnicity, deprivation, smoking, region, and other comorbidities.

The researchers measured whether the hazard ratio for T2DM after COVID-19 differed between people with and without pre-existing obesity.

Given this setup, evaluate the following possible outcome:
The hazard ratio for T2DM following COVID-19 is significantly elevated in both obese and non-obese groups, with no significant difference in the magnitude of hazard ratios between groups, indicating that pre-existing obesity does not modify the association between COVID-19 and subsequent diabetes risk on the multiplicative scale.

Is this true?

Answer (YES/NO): NO